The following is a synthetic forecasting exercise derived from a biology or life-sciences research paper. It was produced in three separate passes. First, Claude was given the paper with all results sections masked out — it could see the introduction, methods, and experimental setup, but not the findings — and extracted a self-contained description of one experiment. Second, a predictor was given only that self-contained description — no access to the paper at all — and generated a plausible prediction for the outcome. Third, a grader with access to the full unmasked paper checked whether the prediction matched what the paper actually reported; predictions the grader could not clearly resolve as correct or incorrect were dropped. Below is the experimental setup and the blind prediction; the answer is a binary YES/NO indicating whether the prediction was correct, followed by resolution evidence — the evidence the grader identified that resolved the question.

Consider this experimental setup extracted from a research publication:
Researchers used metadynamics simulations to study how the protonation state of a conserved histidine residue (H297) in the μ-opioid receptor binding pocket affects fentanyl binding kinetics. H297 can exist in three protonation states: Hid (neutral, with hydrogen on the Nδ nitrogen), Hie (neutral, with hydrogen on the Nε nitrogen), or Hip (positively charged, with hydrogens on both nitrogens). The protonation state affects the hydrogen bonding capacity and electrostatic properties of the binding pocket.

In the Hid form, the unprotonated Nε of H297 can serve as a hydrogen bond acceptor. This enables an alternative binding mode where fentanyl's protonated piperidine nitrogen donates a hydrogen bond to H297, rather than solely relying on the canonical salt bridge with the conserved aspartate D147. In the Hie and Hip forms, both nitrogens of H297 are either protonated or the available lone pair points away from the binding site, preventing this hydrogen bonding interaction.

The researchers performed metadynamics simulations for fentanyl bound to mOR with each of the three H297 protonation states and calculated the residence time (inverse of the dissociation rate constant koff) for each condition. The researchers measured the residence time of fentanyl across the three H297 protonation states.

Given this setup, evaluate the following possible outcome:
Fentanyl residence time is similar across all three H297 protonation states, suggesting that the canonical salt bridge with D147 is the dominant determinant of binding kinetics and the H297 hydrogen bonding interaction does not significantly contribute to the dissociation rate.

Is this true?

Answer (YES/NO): NO